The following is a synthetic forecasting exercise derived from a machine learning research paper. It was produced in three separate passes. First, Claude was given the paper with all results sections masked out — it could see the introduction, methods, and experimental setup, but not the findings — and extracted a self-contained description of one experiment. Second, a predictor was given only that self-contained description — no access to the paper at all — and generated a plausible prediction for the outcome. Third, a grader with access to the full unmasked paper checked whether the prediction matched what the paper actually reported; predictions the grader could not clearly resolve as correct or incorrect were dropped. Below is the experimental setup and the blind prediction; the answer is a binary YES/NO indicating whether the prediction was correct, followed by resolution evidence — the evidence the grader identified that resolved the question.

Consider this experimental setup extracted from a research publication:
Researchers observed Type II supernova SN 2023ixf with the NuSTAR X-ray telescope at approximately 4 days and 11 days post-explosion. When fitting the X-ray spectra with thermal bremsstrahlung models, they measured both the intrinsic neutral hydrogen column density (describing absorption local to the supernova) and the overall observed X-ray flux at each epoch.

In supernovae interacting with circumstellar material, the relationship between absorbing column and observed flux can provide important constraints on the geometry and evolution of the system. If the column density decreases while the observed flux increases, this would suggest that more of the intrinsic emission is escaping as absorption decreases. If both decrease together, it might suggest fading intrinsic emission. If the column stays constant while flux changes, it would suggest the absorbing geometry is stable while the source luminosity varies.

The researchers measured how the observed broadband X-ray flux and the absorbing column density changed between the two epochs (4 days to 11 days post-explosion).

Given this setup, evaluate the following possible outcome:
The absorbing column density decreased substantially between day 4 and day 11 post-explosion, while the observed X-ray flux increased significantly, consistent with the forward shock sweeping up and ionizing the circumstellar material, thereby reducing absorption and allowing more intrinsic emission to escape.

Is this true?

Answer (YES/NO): YES